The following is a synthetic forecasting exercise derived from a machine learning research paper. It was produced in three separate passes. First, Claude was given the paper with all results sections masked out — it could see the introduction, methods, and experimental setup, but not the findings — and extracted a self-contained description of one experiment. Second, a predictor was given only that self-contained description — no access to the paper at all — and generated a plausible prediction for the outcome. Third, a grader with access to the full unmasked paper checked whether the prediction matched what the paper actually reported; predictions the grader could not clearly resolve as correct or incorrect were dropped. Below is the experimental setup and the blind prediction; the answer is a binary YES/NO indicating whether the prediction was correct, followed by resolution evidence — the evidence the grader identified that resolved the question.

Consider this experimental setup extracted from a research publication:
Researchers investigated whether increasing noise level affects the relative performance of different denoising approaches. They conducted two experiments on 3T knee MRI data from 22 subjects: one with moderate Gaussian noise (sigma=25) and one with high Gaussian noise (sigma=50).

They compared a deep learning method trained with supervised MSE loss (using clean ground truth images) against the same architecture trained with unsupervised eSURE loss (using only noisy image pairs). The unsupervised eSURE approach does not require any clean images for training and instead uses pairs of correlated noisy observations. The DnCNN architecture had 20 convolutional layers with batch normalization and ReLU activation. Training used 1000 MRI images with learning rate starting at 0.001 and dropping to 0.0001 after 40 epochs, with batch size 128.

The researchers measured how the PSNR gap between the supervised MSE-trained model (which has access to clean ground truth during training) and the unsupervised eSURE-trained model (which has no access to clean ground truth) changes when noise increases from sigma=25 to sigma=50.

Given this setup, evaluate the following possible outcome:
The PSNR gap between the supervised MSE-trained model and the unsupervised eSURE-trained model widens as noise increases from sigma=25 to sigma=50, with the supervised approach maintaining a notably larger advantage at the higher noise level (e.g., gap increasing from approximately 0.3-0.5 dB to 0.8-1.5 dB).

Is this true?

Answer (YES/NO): NO